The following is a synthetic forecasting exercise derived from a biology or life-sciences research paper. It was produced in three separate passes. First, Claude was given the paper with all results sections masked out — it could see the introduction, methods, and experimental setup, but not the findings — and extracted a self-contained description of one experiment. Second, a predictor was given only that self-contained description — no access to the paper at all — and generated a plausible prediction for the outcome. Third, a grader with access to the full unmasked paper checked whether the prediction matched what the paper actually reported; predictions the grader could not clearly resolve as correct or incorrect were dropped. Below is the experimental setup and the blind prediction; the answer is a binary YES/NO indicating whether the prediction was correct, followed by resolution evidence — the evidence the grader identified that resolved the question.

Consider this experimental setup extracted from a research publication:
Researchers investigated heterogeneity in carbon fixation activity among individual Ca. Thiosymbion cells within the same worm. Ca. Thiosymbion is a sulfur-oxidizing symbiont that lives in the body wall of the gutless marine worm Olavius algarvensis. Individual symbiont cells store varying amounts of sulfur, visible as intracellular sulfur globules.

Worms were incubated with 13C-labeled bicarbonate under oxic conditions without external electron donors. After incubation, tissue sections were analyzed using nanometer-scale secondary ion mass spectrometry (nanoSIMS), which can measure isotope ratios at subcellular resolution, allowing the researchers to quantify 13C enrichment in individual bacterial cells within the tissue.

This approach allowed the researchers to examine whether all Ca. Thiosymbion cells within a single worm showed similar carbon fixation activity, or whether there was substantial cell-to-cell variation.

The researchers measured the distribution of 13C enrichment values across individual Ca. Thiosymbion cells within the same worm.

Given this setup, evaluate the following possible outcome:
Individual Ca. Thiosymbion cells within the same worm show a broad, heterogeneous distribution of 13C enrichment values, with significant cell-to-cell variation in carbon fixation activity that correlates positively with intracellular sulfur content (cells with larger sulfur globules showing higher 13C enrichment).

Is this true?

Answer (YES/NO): NO